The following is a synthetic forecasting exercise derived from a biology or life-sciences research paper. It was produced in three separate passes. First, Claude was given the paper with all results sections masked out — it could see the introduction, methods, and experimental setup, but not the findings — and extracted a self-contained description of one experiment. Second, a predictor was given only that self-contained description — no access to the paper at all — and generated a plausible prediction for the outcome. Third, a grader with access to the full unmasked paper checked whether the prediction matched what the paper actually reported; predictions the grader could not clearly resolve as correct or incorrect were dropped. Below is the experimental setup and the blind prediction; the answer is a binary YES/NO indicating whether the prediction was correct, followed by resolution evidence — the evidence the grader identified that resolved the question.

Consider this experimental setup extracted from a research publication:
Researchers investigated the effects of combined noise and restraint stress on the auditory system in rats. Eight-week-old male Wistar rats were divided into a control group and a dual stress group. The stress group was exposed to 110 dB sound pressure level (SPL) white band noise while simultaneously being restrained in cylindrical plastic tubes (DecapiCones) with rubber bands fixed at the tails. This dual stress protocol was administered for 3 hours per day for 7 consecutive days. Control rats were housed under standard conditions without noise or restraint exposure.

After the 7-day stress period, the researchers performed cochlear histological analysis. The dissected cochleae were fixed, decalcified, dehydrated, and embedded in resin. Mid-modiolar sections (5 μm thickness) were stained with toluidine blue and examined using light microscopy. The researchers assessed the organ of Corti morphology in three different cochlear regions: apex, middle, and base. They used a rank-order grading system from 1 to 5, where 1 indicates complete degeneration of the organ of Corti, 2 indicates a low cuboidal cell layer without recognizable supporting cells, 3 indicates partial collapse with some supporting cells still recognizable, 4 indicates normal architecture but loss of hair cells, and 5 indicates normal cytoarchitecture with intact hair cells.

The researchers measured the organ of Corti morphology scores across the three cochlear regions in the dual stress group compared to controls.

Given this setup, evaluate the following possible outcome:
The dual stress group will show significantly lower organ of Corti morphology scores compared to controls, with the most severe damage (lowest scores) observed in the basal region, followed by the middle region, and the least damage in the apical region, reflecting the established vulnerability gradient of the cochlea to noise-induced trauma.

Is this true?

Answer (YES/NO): NO